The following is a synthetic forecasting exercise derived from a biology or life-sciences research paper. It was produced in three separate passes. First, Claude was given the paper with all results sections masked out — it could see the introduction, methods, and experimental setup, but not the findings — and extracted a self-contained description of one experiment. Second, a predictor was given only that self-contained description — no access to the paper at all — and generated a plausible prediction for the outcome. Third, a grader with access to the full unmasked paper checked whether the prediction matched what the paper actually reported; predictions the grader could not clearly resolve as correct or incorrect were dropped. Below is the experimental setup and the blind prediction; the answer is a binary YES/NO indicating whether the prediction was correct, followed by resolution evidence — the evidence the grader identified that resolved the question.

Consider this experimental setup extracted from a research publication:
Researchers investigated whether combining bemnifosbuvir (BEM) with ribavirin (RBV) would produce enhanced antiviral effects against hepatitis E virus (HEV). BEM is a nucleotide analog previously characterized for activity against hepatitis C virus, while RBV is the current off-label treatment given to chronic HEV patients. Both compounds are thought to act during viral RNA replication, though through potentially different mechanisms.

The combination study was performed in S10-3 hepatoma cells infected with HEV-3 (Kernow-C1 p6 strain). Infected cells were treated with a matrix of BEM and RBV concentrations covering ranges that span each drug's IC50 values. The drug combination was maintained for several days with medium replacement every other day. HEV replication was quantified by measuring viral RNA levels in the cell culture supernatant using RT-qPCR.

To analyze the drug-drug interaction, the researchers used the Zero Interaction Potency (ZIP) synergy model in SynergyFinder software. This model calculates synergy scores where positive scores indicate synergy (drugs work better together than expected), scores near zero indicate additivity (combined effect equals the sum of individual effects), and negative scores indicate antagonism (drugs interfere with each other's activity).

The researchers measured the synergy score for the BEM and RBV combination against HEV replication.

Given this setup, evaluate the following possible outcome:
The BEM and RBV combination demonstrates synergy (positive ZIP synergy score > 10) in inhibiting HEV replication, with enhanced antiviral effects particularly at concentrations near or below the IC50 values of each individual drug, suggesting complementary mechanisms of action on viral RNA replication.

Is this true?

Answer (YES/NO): NO